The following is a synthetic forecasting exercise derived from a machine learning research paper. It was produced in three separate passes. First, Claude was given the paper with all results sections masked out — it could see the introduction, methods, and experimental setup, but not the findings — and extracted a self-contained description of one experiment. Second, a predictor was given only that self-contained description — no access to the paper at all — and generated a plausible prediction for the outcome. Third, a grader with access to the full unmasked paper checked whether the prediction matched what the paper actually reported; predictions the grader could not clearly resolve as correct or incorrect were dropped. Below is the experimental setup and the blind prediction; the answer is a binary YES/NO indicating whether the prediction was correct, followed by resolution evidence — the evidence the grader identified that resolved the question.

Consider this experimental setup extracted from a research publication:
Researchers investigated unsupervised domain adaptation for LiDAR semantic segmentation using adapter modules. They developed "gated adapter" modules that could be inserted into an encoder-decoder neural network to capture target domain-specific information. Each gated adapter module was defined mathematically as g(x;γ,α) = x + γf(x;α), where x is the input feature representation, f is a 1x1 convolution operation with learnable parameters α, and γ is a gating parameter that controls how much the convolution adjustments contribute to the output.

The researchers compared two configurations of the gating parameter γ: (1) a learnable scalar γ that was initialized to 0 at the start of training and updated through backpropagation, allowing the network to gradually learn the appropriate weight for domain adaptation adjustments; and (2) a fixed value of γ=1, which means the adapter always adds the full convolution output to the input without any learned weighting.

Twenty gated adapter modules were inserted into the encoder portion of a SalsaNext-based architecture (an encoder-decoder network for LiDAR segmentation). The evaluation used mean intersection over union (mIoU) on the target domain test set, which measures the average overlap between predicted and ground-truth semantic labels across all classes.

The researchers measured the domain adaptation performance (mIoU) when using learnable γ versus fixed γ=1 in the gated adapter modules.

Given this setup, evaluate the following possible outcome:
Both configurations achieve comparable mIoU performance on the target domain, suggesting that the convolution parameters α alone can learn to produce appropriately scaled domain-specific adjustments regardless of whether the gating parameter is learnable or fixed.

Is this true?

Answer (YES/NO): NO